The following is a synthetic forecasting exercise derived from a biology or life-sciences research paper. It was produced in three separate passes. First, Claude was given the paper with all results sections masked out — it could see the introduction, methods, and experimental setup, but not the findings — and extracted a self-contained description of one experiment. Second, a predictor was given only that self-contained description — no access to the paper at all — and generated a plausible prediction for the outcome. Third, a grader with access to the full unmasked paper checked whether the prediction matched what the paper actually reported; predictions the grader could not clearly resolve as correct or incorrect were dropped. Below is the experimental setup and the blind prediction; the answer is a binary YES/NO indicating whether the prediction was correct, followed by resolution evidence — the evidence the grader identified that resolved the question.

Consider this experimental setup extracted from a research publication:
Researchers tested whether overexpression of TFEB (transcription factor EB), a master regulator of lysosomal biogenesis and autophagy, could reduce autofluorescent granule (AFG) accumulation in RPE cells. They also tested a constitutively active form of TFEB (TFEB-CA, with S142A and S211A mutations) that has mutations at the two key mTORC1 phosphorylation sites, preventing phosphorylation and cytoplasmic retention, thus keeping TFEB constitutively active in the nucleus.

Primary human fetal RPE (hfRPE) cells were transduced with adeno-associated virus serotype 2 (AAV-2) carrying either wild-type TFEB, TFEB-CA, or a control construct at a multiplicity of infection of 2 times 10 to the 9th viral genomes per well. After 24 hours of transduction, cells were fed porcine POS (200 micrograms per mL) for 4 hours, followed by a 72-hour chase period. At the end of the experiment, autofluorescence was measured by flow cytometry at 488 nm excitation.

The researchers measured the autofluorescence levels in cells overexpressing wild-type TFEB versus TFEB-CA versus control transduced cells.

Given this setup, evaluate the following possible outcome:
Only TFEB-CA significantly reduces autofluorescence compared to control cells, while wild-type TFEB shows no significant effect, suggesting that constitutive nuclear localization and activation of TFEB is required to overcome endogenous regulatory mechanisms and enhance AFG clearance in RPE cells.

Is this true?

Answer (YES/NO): YES